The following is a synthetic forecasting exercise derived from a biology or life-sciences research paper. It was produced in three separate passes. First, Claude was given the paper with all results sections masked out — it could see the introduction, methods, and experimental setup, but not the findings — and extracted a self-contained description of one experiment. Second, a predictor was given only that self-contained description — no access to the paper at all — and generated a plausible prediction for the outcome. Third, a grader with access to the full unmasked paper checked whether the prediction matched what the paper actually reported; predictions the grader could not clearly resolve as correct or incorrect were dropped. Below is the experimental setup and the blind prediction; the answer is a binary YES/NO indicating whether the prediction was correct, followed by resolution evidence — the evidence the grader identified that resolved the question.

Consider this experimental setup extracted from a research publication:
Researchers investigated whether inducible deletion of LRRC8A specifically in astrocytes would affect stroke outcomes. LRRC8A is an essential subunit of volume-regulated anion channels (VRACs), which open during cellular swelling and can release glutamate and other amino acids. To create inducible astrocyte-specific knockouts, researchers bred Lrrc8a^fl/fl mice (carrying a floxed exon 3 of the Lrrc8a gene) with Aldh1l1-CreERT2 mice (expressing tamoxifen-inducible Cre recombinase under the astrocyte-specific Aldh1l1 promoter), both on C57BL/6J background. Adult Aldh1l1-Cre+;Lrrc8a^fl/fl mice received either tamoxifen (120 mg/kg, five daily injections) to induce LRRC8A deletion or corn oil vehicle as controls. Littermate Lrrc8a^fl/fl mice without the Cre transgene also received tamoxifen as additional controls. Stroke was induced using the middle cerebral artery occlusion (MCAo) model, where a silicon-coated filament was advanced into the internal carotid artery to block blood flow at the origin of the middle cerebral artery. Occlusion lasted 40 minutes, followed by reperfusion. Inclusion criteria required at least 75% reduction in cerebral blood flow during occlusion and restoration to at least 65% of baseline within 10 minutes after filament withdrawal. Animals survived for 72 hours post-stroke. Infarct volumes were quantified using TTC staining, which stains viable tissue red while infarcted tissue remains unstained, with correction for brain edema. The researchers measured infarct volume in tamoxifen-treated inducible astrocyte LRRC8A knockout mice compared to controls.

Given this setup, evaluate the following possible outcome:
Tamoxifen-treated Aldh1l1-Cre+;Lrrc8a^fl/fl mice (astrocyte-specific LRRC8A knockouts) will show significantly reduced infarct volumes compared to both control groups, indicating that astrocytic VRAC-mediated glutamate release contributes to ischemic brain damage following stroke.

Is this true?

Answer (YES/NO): NO